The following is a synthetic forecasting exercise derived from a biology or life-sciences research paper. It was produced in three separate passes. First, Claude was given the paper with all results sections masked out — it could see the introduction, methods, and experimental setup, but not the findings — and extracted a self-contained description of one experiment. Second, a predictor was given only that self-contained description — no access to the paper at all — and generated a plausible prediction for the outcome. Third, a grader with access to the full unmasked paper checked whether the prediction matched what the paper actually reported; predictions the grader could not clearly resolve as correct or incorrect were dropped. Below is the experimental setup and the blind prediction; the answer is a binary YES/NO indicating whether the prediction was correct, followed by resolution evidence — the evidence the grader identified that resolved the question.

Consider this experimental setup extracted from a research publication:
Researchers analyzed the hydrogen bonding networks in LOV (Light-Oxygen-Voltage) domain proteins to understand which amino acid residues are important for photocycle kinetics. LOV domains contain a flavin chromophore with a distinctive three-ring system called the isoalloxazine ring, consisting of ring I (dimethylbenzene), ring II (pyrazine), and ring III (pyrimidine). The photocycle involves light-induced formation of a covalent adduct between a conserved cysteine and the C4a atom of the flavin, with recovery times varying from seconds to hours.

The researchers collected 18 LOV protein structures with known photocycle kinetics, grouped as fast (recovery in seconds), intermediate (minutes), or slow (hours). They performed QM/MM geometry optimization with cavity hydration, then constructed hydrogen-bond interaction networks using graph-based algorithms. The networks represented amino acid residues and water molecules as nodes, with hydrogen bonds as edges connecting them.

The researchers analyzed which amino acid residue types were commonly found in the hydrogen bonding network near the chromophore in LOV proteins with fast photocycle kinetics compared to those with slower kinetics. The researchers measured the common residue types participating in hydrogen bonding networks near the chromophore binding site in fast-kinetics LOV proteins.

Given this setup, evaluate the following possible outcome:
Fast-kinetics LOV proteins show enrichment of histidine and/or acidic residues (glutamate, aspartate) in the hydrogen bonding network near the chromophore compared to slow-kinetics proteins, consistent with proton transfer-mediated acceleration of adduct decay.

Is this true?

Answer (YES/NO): NO